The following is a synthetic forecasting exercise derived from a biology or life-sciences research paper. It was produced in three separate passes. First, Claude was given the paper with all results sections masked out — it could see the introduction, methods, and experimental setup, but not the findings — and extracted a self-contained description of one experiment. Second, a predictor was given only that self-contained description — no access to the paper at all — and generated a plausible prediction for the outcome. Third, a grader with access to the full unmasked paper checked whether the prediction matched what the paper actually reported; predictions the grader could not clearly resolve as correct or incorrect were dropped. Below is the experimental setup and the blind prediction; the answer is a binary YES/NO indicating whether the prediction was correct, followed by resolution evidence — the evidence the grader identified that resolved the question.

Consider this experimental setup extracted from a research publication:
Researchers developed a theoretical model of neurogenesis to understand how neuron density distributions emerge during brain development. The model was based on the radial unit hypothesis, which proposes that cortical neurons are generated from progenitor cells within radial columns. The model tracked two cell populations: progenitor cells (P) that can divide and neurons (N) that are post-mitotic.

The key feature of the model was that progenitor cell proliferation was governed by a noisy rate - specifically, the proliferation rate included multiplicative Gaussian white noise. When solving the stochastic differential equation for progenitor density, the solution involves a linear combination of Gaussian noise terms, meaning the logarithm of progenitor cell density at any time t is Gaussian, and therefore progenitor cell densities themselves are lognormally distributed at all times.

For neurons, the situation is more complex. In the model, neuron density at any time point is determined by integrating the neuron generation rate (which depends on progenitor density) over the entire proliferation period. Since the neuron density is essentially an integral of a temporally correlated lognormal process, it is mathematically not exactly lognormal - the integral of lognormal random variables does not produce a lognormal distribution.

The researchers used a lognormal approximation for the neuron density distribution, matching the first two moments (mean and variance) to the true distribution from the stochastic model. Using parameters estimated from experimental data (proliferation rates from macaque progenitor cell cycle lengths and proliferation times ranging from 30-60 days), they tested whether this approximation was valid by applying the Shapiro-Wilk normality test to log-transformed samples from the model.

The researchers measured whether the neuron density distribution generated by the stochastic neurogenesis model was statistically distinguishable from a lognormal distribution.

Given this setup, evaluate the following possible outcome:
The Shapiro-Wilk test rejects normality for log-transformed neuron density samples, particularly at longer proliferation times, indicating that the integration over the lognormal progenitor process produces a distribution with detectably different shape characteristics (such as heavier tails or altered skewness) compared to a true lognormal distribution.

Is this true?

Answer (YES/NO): NO